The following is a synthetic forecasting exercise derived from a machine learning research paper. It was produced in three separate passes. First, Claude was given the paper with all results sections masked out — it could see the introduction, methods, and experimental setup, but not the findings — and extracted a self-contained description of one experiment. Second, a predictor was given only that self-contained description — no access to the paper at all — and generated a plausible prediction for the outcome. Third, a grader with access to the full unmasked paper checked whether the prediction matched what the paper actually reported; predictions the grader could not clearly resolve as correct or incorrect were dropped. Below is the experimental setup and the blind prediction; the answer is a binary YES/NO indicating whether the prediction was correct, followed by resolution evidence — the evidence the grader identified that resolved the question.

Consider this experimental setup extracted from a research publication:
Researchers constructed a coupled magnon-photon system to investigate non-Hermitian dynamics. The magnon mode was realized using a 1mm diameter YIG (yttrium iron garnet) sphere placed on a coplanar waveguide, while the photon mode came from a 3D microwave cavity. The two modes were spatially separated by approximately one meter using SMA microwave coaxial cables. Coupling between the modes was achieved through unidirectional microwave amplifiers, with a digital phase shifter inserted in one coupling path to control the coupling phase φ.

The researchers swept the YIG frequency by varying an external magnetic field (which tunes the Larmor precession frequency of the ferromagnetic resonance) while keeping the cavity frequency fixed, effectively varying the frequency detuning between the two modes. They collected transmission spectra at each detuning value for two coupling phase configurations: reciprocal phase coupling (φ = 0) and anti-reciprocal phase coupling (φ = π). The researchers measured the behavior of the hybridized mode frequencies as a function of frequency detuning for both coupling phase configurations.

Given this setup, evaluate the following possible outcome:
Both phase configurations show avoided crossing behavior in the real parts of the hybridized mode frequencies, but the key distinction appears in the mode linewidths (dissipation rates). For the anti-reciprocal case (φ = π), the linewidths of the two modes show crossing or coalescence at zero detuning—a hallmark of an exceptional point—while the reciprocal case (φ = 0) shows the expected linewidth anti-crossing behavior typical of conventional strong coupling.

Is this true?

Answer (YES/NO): NO